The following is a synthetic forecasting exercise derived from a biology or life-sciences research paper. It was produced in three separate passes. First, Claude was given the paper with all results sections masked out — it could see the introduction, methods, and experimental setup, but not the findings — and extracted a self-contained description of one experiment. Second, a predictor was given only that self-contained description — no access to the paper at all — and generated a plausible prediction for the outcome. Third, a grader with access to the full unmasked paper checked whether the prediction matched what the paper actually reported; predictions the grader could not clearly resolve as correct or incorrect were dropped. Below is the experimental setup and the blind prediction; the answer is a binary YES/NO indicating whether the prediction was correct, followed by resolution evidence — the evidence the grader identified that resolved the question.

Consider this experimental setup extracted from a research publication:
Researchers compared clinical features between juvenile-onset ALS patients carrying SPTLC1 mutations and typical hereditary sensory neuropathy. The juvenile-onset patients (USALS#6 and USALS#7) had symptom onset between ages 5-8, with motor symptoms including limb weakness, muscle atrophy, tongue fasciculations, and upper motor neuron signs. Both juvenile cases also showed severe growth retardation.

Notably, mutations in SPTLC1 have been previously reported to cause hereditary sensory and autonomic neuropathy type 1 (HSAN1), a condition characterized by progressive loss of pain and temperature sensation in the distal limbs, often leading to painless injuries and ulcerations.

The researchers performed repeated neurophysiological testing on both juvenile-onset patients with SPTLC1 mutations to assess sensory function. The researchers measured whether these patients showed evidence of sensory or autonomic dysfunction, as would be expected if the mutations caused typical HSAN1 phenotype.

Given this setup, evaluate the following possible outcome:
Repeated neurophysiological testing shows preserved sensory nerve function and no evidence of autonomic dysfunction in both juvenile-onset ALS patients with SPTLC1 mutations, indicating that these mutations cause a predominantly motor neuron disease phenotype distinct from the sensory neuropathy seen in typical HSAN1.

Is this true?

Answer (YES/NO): YES